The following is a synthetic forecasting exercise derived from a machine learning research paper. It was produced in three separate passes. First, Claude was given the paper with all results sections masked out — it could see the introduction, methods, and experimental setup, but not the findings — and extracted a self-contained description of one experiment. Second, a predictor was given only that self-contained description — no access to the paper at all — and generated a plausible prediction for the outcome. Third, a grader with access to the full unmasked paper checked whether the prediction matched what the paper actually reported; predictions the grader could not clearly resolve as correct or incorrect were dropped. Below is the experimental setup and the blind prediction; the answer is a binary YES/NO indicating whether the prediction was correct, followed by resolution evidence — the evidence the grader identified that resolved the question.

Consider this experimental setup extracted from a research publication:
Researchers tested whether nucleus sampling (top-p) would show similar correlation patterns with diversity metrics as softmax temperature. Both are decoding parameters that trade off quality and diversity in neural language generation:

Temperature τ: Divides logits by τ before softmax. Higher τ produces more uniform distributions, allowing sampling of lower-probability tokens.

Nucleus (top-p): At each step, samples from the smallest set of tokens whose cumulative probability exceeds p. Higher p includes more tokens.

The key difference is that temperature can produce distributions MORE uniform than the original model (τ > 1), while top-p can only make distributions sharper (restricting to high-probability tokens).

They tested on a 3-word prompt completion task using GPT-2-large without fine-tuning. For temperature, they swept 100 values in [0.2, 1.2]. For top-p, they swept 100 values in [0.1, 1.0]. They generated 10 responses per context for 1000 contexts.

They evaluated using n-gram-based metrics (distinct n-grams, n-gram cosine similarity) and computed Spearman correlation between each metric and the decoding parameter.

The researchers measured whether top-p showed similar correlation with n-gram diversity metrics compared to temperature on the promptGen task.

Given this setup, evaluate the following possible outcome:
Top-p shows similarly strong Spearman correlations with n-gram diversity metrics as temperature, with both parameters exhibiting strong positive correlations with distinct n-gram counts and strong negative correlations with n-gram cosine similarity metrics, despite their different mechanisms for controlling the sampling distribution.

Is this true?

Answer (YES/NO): NO